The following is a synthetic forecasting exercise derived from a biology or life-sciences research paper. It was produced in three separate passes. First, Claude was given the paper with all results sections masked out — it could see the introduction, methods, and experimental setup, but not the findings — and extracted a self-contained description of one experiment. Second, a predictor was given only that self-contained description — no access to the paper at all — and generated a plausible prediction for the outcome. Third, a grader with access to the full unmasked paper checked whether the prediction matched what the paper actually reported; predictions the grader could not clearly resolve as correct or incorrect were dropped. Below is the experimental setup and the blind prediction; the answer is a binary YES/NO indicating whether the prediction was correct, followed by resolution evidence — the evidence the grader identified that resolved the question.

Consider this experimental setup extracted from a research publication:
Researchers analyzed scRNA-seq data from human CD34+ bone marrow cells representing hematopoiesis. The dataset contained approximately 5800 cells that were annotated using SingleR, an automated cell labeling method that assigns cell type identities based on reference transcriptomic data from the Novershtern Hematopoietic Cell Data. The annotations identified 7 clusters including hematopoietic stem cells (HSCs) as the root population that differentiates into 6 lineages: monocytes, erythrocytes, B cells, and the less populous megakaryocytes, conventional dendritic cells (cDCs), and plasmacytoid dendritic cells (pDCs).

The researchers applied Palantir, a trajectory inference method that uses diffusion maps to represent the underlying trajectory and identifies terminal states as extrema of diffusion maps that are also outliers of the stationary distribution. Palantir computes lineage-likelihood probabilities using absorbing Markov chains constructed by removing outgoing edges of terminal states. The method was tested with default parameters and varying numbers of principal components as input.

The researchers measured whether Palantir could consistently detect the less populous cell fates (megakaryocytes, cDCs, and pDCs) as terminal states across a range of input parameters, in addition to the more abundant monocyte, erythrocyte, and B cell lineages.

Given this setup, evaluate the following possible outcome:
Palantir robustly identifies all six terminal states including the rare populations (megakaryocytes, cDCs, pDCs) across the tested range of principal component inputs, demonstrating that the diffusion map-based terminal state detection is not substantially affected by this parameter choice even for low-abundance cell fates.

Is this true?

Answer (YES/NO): NO